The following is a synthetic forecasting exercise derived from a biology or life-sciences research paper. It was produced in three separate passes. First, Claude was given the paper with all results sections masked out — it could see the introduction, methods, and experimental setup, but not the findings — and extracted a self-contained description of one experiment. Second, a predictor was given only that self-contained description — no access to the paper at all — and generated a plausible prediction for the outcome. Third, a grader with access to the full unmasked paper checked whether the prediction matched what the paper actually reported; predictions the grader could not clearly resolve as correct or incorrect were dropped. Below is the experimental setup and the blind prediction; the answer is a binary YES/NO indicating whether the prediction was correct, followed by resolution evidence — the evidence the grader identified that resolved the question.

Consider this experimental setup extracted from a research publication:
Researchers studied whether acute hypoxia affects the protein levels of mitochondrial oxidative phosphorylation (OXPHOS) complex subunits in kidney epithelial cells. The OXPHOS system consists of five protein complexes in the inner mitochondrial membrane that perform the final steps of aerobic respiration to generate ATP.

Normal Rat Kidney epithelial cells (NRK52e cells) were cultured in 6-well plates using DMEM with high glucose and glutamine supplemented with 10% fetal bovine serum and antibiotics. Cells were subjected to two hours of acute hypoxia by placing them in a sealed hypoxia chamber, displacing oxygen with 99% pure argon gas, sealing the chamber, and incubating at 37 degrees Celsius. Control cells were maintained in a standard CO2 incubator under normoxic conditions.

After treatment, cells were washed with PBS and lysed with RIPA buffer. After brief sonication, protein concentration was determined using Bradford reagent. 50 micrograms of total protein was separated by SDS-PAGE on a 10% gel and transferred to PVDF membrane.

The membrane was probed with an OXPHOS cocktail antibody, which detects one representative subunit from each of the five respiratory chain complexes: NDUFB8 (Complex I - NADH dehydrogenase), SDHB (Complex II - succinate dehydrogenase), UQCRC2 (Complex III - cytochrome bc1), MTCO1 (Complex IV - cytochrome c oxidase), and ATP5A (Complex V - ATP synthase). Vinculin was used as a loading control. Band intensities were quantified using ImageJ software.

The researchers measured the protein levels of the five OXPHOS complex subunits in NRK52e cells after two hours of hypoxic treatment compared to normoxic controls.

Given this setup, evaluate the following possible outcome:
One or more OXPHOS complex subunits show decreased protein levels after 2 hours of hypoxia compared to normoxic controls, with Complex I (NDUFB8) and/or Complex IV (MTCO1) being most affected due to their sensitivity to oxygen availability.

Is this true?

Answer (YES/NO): NO